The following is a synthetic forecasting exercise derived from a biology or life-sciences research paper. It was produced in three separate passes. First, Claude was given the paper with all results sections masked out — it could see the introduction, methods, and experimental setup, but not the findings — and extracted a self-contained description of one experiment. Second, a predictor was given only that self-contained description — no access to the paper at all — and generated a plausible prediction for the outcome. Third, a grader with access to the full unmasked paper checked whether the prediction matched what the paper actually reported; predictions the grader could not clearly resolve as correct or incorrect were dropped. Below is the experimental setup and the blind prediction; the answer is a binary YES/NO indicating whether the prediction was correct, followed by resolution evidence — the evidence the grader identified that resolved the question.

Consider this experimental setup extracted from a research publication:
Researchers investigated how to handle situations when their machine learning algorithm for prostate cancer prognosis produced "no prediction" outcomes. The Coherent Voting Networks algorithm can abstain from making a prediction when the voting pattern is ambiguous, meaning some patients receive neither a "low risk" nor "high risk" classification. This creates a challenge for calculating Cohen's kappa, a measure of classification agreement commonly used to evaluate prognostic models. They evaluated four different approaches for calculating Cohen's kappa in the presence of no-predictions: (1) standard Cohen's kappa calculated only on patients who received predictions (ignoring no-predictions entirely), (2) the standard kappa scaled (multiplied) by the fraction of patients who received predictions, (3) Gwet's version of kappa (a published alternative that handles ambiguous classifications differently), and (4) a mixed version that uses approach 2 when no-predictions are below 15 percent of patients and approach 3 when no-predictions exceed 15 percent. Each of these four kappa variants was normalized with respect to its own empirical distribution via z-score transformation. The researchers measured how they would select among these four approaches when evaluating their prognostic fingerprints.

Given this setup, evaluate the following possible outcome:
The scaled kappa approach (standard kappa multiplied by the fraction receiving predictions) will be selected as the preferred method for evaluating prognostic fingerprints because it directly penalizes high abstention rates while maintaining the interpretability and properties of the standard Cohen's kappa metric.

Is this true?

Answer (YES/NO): NO